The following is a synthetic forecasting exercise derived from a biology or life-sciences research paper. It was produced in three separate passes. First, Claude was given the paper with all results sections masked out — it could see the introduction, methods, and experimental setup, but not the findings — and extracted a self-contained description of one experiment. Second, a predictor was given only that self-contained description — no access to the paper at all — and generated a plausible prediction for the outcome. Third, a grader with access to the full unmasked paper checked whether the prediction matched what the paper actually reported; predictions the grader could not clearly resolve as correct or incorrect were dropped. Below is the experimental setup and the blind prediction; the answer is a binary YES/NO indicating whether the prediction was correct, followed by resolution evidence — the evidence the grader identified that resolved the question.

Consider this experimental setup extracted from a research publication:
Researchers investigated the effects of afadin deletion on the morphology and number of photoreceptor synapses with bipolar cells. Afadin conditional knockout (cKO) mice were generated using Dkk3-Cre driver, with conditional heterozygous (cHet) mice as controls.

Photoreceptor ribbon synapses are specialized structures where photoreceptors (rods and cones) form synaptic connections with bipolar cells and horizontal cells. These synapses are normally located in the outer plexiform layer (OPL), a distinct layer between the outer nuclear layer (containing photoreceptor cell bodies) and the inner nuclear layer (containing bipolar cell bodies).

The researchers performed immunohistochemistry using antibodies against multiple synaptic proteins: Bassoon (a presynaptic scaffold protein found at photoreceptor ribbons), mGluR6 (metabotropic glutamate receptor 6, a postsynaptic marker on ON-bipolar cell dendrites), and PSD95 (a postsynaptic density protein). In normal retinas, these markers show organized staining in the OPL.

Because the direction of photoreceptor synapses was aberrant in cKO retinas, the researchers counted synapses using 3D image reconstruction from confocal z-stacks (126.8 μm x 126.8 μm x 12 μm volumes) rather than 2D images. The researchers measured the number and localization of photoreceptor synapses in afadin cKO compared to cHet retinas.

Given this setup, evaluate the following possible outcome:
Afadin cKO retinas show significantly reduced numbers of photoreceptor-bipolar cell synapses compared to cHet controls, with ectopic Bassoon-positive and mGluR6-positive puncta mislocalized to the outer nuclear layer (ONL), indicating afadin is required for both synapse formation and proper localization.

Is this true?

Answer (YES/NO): NO